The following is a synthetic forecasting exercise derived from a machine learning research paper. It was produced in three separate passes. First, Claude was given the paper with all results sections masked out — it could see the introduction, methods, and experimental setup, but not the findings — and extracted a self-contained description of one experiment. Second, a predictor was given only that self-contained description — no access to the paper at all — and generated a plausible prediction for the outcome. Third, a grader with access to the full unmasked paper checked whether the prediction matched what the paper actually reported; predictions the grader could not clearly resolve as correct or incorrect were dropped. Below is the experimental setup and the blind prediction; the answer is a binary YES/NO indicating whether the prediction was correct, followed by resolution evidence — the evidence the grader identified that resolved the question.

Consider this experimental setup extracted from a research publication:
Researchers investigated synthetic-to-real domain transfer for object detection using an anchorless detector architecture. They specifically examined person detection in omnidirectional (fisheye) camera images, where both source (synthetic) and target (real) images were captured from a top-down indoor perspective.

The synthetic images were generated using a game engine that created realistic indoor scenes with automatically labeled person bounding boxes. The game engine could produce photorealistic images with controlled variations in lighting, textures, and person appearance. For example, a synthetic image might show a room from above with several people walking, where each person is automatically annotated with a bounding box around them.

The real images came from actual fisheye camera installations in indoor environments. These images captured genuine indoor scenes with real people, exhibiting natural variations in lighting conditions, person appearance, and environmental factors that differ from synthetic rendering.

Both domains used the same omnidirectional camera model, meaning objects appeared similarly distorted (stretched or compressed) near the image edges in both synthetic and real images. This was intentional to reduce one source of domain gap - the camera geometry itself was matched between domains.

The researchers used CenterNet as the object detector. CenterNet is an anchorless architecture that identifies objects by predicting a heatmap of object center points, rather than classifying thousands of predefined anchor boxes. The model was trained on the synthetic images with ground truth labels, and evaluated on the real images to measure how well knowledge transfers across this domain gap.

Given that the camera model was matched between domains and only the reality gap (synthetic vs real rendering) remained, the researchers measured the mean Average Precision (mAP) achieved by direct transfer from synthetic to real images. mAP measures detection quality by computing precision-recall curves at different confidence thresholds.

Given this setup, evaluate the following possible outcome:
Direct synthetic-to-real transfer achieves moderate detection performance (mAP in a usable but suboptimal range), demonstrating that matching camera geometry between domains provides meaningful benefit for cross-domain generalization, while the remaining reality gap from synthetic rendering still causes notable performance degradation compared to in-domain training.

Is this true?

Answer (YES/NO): NO